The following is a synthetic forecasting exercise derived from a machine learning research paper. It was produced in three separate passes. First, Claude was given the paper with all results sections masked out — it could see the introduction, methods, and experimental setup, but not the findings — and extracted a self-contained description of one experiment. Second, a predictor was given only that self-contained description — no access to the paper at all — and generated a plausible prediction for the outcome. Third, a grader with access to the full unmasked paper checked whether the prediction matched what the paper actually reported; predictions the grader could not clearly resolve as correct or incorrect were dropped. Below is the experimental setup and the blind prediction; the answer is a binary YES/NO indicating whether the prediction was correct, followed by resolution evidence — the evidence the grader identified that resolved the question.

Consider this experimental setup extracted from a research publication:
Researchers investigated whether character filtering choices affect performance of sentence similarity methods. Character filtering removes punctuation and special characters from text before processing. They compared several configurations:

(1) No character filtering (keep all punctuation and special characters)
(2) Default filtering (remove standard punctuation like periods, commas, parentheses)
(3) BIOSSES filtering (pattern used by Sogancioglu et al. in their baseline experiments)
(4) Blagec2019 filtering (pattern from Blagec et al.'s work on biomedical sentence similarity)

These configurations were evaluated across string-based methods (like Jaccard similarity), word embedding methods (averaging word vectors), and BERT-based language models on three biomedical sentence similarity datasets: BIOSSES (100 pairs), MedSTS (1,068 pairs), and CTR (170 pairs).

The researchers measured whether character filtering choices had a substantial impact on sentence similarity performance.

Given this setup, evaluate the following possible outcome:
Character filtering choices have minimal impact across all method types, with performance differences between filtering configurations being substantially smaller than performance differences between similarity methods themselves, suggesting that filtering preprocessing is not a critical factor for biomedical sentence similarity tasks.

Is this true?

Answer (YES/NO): NO